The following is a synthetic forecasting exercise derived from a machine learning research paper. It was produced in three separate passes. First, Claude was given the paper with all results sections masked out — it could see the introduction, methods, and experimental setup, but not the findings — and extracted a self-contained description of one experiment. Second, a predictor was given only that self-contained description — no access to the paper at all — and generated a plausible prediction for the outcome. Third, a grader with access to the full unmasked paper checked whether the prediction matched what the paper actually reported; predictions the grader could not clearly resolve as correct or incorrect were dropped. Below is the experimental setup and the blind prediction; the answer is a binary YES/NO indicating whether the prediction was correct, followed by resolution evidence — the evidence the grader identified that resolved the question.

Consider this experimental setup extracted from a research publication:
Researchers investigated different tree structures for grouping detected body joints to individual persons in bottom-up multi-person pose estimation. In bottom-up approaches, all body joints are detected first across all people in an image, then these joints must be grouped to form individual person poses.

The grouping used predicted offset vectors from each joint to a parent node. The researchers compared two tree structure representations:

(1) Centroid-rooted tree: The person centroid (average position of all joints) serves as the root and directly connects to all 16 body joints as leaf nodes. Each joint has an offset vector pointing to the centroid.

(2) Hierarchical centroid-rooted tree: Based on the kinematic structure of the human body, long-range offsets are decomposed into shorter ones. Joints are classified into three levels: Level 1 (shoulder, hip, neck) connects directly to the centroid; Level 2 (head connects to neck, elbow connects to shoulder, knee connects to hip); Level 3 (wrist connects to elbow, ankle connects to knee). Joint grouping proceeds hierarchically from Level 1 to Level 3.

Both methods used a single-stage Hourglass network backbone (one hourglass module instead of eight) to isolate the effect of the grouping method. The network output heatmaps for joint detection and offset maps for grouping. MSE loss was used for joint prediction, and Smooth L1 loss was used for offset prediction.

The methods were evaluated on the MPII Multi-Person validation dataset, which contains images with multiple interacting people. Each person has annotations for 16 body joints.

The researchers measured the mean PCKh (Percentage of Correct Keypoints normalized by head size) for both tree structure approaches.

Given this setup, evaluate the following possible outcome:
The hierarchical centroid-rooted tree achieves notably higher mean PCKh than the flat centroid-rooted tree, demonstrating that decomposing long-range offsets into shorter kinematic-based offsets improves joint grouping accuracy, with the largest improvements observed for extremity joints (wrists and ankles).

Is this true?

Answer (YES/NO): NO